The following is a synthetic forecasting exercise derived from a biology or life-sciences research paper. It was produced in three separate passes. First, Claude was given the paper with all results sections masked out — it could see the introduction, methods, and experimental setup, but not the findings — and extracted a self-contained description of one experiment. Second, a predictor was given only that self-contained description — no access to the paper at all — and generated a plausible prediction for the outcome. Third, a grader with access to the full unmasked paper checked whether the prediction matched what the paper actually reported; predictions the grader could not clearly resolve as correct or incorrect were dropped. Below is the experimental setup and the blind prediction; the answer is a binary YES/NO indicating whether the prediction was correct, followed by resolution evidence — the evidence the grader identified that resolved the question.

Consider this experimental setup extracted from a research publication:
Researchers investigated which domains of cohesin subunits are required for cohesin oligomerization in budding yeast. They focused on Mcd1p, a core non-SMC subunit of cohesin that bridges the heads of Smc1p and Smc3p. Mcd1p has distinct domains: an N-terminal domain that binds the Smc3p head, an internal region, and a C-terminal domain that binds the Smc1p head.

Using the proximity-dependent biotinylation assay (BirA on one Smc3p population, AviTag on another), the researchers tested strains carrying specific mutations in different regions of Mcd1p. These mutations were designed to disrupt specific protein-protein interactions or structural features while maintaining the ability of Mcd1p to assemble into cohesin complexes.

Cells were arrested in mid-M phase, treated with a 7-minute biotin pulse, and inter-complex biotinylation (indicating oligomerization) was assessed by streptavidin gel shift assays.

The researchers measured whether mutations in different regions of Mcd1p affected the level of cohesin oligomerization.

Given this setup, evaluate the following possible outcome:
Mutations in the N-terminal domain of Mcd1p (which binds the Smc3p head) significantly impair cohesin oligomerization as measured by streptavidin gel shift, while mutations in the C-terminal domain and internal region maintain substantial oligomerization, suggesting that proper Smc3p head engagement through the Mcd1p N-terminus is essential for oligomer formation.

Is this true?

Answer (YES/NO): NO